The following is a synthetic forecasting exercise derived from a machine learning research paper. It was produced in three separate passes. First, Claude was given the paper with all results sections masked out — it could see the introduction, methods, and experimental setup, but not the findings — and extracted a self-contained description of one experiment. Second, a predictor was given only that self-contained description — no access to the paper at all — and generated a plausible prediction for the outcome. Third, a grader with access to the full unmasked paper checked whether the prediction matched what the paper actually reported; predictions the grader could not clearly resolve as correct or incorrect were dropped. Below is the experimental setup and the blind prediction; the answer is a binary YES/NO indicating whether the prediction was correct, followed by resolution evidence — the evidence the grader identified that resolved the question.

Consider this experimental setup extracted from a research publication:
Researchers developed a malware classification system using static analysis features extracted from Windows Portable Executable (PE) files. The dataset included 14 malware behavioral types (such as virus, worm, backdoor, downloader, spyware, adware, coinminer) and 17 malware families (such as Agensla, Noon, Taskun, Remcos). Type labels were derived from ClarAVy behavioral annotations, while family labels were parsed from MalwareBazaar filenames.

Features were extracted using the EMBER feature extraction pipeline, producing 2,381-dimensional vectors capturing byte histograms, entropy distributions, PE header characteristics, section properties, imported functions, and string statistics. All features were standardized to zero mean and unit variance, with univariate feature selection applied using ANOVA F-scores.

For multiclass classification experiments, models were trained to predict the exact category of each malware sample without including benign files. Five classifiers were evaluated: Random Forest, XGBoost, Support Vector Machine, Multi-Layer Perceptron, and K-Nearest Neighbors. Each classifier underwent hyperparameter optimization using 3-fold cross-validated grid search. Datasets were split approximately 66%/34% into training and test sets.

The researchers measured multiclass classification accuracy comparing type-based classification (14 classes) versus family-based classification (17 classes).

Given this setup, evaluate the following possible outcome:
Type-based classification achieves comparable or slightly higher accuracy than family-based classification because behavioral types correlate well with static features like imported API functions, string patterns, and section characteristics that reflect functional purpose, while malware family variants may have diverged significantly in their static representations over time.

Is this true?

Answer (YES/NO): NO